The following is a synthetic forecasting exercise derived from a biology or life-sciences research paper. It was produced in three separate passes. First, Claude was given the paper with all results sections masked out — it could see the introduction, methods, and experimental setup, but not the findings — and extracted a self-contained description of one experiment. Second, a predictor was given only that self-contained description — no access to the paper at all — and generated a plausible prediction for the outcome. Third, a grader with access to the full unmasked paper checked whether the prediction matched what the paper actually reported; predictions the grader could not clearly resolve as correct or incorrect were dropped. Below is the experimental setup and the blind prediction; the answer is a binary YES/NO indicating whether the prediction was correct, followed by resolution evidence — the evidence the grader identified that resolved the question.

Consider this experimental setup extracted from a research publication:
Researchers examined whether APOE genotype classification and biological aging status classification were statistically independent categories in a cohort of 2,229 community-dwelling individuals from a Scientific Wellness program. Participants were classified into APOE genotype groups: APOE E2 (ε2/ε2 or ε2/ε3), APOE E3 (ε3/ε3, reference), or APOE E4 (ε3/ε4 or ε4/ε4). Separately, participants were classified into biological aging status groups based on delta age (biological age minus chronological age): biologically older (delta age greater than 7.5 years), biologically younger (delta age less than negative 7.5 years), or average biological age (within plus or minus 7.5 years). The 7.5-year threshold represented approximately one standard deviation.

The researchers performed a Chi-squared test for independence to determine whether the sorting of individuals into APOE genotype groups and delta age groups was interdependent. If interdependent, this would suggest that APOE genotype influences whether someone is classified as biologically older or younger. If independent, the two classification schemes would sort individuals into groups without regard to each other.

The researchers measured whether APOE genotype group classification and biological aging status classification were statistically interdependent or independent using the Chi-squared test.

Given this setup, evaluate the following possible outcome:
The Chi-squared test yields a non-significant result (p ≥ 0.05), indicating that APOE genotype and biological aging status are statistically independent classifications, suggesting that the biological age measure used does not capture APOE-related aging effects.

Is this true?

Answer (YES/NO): YES